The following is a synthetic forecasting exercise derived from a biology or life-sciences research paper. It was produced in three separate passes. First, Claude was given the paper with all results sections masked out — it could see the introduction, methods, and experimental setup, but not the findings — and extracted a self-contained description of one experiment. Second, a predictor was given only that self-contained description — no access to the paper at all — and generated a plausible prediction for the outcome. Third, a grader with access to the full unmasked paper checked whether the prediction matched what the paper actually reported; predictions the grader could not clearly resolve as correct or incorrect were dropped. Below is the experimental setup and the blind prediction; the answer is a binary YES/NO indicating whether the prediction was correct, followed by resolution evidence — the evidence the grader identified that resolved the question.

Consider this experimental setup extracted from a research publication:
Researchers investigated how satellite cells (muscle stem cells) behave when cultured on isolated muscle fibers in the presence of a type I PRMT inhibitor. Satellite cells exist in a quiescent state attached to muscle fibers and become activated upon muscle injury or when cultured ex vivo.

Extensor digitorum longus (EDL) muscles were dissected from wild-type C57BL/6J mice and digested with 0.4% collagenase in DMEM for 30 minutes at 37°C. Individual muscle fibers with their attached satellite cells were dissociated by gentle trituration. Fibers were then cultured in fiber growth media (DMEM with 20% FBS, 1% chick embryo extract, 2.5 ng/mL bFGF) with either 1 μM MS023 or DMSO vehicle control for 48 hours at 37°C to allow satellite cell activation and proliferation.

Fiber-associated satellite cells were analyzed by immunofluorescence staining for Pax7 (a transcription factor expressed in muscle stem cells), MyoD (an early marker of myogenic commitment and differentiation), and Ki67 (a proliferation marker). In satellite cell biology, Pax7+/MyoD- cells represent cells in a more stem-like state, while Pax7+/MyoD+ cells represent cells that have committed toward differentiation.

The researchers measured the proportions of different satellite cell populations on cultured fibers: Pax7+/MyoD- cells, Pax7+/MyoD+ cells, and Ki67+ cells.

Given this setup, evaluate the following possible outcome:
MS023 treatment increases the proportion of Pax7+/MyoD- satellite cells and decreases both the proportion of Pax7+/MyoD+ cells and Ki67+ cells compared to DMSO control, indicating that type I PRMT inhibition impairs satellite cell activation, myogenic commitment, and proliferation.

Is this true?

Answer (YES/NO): NO